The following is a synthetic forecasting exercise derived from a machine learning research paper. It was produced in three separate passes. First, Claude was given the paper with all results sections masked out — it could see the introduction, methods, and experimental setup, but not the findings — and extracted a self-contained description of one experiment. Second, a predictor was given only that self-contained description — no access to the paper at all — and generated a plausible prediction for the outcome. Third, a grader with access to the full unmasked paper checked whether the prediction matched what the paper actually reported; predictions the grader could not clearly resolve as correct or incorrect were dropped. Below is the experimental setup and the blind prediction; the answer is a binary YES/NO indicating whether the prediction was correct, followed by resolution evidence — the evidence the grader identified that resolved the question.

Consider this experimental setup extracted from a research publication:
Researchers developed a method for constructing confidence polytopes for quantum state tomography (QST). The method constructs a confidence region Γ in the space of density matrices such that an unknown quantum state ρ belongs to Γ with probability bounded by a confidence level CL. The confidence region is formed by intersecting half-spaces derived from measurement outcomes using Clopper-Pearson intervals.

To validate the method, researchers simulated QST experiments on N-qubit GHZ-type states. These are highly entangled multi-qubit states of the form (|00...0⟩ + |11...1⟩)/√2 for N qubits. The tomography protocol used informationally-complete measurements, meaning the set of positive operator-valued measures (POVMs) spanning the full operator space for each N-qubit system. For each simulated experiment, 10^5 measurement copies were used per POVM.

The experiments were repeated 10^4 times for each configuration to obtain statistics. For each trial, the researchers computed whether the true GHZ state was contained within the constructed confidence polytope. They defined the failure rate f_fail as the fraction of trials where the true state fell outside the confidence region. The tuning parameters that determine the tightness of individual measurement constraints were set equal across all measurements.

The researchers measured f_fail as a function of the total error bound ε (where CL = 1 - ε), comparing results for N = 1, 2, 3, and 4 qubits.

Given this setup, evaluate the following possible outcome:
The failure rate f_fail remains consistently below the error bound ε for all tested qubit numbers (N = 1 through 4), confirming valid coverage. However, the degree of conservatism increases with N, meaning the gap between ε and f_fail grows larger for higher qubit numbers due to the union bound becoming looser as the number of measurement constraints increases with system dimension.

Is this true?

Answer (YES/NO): NO